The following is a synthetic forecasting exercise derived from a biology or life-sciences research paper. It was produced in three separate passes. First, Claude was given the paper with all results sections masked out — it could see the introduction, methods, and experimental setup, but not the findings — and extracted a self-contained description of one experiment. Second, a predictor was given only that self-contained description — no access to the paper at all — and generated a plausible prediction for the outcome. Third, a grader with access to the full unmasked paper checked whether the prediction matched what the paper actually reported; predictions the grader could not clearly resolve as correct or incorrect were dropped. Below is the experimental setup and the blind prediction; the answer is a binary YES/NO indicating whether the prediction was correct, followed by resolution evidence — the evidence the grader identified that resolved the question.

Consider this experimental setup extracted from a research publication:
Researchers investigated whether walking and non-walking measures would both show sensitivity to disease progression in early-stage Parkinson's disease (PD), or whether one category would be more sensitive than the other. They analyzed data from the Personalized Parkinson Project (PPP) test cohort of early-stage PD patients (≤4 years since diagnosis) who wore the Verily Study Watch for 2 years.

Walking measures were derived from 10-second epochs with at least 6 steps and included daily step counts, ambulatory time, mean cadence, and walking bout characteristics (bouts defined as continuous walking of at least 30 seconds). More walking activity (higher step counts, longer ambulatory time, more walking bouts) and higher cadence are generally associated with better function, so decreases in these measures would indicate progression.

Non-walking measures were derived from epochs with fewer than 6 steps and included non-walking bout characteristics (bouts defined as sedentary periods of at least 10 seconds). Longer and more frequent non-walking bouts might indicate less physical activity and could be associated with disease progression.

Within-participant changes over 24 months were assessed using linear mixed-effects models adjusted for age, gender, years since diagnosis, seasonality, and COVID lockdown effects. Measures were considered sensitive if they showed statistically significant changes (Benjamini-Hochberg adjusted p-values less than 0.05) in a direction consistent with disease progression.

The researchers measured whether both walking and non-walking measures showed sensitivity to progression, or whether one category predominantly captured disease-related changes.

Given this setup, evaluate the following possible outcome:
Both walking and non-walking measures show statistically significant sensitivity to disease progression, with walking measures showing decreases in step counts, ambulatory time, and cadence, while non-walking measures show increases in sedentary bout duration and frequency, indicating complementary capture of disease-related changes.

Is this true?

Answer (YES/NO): NO